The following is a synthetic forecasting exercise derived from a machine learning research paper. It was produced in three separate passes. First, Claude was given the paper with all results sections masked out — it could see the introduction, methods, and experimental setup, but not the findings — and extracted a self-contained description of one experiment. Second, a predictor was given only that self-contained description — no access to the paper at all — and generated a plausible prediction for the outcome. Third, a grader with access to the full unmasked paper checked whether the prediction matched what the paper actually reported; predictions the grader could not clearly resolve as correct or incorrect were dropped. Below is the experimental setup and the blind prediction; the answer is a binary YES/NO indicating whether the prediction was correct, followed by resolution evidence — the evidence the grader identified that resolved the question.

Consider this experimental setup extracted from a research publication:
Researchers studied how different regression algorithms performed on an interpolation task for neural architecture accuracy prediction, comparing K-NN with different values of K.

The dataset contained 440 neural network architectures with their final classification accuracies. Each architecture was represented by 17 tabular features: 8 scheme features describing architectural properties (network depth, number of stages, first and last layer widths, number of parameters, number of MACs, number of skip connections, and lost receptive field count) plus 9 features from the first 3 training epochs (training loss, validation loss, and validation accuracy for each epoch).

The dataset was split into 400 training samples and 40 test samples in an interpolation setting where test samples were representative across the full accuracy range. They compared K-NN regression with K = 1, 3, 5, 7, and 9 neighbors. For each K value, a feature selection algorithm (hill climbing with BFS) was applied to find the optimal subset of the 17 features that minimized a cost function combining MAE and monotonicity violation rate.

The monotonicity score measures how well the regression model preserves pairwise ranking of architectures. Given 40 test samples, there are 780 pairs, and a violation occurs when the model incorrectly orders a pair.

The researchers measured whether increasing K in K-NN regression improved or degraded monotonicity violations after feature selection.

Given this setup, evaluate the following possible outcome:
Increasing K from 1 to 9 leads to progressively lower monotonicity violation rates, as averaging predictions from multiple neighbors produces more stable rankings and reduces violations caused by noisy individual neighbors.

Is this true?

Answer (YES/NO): NO